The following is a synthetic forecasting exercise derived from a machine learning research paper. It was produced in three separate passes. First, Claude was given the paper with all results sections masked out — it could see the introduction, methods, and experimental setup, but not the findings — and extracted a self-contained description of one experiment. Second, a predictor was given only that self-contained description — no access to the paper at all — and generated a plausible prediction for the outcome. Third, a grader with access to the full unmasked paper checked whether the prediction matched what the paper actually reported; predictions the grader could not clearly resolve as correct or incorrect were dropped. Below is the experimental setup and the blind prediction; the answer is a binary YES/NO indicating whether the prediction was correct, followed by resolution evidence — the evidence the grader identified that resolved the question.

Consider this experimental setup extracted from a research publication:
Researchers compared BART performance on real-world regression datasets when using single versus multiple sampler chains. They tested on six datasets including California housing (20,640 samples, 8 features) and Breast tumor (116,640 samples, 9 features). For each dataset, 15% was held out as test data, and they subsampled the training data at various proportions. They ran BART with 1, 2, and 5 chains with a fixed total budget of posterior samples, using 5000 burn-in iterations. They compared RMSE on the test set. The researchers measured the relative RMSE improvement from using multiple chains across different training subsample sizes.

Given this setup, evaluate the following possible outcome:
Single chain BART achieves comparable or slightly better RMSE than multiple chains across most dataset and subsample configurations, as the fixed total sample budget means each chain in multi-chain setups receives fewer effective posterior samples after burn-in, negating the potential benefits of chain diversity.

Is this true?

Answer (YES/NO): NO